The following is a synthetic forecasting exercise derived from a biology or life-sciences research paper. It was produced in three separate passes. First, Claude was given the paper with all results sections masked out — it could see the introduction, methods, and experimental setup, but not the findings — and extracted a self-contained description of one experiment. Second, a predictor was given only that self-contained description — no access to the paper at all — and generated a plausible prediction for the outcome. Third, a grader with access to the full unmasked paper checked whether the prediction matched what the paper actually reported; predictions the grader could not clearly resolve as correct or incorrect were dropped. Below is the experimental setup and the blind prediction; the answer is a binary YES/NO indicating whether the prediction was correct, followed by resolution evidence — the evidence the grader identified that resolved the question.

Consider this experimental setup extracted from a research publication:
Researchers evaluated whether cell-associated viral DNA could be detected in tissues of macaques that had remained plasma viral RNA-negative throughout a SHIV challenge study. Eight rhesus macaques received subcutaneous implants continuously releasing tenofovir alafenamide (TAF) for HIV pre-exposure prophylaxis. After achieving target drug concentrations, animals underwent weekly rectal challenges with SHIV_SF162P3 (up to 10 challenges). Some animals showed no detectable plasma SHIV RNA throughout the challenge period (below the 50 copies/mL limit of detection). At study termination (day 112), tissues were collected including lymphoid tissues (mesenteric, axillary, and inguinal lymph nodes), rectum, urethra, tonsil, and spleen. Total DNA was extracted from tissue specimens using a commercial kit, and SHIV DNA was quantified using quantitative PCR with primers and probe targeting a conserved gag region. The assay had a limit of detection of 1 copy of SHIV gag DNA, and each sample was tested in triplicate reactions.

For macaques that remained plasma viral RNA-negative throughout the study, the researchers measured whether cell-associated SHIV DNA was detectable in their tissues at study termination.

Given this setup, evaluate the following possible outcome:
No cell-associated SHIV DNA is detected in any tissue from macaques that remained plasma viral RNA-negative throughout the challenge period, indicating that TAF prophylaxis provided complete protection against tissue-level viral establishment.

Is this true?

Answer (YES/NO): YES